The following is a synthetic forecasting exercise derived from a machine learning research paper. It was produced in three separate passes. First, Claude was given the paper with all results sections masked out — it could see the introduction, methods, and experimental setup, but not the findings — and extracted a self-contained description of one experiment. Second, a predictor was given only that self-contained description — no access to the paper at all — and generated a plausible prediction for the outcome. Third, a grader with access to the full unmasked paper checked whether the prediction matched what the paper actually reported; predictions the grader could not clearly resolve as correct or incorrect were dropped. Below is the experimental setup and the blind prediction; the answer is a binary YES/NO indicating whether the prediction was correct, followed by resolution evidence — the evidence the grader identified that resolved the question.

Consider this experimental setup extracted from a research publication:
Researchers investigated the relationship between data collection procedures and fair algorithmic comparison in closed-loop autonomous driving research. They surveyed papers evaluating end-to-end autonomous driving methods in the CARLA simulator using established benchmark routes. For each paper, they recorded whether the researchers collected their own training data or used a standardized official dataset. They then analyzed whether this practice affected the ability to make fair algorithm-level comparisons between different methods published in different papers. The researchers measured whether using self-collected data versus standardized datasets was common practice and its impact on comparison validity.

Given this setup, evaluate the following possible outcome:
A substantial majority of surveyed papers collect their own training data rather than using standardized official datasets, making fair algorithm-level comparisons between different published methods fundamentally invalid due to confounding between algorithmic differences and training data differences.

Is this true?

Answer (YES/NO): YES